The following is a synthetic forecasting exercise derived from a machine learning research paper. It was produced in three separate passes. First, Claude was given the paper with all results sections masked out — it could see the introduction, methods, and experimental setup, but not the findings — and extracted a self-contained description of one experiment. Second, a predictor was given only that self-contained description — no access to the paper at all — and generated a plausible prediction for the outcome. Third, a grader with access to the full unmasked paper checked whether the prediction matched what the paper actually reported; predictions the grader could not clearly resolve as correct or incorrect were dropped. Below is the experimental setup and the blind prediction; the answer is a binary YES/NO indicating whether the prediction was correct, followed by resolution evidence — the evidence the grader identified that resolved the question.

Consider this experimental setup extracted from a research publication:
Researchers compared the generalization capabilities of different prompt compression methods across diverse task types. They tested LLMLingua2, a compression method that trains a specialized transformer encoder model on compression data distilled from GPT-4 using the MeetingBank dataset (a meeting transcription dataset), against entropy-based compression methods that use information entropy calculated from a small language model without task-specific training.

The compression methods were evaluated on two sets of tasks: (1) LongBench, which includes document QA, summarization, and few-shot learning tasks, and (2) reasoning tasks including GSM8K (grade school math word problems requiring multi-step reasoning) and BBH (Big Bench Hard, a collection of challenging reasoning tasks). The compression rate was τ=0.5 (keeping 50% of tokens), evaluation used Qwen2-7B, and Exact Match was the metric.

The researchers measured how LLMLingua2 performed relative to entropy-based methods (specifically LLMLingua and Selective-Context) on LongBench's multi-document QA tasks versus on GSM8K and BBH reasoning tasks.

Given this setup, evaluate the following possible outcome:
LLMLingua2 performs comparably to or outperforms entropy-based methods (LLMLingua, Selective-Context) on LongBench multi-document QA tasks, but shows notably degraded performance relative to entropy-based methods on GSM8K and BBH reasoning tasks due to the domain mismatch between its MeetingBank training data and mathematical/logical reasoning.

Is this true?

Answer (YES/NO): YES